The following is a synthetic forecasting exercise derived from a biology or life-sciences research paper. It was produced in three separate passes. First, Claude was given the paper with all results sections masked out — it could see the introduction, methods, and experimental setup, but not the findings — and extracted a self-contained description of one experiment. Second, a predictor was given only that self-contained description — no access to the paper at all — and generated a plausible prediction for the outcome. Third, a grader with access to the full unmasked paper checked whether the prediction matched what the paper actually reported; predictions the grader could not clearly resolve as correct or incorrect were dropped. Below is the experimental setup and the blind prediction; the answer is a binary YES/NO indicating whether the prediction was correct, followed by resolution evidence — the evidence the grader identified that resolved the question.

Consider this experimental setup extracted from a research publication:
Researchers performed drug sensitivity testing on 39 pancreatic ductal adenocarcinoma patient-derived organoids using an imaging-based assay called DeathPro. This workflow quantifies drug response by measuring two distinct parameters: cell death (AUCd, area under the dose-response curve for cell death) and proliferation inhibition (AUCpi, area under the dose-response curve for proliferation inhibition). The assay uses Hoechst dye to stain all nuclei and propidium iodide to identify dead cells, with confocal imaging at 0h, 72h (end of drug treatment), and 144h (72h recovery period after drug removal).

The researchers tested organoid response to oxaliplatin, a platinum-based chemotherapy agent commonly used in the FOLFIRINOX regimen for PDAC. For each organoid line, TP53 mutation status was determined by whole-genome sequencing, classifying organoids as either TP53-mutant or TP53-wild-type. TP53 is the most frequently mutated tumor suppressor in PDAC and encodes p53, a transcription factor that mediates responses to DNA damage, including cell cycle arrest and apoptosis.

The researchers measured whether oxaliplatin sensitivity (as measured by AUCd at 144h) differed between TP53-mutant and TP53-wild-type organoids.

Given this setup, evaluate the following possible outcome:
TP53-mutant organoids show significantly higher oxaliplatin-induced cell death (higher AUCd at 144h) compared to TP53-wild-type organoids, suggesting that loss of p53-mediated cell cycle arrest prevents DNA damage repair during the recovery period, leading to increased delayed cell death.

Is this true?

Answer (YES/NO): NO